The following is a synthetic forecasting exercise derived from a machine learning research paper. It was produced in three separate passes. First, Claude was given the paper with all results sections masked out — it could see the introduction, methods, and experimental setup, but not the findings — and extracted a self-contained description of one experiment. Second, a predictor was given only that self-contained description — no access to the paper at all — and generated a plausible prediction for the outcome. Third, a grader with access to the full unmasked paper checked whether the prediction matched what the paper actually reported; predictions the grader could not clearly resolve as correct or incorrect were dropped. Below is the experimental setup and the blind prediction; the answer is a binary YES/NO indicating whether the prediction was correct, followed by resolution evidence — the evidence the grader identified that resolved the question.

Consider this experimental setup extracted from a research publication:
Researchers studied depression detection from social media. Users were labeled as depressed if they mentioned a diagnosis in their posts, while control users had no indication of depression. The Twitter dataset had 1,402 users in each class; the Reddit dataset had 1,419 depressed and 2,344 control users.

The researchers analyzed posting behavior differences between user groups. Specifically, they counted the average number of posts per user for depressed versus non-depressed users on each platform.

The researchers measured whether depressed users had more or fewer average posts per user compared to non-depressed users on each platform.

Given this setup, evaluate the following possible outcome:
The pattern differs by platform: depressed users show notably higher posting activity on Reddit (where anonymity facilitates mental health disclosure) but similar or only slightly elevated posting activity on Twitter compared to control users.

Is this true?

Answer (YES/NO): NO